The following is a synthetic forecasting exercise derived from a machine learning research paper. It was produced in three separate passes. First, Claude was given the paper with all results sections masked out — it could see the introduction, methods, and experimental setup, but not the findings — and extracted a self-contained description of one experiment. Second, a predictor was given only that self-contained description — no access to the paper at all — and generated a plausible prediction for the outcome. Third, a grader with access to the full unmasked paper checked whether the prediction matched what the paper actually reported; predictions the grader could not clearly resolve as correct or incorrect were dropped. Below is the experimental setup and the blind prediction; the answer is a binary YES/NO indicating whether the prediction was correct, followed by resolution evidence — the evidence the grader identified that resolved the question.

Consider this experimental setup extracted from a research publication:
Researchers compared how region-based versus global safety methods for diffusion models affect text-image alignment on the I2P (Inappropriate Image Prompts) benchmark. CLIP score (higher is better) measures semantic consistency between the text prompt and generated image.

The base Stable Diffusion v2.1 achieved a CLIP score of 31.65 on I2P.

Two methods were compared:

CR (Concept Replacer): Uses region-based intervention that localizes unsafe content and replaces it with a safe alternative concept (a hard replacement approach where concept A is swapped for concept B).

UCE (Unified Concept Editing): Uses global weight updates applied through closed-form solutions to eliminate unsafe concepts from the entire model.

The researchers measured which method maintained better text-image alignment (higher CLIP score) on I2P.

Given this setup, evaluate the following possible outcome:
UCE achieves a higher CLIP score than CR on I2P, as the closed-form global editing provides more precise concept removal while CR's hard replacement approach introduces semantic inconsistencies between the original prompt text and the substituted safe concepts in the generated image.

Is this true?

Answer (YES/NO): YES